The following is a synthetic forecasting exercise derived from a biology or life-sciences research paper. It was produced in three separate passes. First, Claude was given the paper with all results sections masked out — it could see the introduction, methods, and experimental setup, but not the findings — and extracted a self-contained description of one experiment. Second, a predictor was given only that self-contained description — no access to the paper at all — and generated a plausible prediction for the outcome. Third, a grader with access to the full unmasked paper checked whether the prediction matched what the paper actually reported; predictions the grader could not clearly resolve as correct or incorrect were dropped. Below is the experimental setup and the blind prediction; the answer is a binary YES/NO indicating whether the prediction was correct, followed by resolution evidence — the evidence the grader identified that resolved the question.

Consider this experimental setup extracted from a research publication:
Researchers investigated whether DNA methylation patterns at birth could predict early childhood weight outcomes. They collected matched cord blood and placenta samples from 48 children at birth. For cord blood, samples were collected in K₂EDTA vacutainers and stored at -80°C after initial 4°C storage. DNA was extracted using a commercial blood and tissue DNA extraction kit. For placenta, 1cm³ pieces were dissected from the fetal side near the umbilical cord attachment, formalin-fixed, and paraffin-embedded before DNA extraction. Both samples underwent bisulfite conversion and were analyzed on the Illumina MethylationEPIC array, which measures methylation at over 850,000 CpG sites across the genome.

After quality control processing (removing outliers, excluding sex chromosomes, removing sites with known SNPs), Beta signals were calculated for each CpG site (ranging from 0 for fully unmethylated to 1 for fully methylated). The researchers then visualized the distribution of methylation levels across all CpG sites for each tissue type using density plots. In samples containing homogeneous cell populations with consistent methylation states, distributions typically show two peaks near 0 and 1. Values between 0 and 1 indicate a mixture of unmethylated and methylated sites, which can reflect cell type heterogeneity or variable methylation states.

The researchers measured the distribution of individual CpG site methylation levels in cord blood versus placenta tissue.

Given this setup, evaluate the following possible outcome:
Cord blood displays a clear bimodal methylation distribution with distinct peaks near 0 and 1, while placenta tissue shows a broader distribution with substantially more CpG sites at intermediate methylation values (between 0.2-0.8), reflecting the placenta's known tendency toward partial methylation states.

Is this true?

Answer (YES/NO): YES